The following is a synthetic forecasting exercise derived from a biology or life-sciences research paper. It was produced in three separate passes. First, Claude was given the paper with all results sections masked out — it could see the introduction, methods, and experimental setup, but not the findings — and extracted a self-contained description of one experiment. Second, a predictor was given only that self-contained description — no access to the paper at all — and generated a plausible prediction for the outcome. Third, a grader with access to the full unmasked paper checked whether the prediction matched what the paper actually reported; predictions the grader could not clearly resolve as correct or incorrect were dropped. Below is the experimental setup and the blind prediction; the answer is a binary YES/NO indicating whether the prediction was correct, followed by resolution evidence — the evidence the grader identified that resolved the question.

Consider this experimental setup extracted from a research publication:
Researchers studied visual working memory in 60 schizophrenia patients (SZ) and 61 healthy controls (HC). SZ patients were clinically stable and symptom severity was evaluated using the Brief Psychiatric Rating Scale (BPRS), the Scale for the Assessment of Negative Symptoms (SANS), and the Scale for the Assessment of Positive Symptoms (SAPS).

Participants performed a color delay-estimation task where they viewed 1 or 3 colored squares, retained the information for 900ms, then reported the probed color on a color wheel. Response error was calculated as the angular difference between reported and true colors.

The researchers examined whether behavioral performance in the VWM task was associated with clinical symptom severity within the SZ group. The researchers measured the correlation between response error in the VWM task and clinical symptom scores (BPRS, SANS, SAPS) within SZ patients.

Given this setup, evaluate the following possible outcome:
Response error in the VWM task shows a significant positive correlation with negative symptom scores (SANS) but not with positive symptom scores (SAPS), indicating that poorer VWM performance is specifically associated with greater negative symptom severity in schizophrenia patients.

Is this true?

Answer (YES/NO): NO